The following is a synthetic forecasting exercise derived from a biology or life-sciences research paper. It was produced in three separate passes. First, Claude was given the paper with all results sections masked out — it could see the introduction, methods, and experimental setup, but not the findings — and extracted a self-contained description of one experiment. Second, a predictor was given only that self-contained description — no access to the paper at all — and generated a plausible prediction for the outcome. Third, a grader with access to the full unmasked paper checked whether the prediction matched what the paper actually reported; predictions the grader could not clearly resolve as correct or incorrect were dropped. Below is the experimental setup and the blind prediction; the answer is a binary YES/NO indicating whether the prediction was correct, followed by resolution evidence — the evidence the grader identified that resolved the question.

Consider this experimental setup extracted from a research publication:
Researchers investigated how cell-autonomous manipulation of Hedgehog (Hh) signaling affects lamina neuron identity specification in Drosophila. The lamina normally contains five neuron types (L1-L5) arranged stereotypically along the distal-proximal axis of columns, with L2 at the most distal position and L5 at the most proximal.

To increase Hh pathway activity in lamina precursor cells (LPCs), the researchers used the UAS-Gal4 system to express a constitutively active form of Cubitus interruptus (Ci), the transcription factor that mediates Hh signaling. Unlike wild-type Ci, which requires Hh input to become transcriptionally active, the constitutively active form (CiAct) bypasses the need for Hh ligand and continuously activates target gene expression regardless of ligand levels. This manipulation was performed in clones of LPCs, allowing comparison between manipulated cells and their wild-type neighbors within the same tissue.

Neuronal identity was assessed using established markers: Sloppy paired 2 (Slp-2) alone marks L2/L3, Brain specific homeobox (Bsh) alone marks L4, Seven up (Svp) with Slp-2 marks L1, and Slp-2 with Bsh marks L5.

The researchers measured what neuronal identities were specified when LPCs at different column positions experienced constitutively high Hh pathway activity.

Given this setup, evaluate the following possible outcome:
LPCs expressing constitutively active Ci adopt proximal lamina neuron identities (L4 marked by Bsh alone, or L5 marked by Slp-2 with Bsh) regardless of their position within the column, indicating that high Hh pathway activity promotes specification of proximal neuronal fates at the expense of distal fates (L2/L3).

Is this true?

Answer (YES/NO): NO